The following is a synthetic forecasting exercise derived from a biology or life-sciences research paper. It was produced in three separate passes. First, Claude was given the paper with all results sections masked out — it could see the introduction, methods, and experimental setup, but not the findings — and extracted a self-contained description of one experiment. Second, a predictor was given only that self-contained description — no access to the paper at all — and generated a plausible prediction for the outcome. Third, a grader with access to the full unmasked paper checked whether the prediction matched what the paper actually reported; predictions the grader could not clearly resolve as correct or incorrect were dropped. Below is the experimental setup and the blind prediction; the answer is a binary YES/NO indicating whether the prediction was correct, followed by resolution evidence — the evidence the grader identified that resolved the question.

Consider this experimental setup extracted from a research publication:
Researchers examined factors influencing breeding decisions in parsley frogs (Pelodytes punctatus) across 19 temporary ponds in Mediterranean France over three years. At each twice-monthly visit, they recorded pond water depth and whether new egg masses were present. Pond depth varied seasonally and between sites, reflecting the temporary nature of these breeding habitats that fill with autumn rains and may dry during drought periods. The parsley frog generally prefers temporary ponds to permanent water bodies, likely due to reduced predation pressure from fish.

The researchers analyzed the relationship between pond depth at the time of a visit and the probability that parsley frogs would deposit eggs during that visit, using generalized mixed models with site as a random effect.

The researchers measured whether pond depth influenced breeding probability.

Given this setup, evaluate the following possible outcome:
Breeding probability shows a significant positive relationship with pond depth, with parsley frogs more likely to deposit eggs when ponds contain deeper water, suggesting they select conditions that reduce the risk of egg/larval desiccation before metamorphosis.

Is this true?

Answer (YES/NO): YES